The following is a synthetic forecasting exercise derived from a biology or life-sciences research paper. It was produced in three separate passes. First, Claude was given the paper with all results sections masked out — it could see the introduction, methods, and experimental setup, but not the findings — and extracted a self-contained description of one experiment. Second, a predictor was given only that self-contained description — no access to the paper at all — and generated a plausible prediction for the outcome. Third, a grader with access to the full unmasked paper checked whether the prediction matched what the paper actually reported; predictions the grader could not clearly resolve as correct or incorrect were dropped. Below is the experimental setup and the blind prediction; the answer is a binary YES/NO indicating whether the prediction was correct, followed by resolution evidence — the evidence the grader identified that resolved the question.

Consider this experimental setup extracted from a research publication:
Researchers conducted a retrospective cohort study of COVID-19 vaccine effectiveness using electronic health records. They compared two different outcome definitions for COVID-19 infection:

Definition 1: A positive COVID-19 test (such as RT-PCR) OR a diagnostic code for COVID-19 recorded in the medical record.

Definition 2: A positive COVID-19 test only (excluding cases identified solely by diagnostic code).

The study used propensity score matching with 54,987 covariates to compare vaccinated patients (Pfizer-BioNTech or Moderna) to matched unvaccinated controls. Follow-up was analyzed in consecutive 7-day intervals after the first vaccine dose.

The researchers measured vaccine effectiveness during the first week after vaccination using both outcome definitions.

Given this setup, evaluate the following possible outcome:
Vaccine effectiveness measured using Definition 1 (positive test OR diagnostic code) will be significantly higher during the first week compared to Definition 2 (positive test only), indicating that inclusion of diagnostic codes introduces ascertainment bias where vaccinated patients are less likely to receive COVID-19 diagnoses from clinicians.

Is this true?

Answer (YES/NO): NO